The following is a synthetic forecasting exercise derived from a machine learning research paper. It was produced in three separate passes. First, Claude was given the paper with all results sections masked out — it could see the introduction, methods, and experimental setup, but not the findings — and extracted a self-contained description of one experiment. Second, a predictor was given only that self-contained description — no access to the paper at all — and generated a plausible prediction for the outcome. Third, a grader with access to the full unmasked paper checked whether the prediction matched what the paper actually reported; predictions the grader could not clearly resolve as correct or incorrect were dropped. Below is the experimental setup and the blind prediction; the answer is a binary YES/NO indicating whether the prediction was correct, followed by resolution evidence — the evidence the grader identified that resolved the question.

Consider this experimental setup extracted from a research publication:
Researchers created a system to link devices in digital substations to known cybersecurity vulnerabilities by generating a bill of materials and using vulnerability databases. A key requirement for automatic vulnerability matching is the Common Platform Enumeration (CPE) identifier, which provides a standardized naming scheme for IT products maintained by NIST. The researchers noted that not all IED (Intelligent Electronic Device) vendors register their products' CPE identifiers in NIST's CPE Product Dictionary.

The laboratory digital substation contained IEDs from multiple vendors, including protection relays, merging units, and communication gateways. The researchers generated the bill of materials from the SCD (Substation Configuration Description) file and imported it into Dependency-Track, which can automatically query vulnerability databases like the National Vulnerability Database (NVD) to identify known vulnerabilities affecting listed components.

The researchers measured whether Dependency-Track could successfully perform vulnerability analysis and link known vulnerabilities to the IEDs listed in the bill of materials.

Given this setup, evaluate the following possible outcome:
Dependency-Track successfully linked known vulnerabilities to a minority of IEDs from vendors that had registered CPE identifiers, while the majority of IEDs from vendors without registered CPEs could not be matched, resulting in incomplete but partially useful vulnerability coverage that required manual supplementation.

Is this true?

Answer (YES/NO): NO